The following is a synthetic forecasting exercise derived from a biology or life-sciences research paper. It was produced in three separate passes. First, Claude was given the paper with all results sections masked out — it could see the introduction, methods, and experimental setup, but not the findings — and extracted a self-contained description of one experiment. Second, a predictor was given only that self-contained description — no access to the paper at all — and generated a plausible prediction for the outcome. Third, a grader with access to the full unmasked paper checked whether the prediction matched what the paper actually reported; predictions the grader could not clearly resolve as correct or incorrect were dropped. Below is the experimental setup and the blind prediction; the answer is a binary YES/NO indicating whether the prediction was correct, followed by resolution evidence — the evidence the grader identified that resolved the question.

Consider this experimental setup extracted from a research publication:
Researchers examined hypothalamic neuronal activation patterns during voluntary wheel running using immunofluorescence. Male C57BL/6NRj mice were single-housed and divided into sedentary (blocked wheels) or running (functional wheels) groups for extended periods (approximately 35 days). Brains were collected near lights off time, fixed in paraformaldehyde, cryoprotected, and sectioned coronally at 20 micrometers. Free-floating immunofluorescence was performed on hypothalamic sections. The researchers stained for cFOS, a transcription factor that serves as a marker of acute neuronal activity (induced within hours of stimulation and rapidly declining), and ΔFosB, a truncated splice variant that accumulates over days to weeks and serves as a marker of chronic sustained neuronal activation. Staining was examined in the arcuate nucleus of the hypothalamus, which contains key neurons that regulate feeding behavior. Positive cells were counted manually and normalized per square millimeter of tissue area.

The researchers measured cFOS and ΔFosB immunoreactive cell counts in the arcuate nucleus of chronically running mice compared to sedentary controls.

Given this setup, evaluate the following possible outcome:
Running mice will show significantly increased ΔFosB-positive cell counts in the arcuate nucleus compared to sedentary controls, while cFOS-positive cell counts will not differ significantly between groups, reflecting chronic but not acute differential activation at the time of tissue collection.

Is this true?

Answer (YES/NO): YES